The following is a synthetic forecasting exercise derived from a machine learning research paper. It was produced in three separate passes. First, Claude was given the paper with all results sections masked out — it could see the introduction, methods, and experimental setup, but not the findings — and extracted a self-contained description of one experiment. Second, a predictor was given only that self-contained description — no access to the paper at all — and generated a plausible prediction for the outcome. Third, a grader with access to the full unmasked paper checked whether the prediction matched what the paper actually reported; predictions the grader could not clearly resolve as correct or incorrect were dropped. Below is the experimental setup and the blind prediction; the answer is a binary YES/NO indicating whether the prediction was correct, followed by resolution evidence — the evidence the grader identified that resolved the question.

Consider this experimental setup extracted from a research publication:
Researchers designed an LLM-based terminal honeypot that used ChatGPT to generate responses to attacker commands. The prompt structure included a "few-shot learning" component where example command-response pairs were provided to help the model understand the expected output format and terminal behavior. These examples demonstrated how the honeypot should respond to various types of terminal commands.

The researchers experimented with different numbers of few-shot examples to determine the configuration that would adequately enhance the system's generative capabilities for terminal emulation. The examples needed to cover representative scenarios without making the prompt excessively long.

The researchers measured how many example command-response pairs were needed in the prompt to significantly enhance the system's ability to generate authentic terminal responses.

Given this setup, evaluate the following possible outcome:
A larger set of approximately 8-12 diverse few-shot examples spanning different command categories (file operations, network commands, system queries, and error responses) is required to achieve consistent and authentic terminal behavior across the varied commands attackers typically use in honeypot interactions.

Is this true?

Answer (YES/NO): NO